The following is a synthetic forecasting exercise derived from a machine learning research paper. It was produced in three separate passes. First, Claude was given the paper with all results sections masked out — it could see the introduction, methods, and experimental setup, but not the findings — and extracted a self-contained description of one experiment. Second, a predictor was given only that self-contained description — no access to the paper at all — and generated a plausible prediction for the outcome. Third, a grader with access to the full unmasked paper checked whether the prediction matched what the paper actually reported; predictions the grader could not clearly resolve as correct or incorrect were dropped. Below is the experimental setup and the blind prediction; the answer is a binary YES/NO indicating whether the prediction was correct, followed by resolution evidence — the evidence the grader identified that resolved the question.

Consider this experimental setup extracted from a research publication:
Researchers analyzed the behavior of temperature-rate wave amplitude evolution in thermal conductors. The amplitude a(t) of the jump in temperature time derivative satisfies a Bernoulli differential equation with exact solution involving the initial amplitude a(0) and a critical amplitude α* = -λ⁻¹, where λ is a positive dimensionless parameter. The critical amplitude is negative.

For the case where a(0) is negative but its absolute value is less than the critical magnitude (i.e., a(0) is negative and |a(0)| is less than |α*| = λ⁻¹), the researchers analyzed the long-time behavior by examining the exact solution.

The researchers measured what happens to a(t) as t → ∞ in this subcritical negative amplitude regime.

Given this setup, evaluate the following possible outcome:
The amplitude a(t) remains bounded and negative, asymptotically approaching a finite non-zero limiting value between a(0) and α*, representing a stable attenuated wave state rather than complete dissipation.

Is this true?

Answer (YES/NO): NO